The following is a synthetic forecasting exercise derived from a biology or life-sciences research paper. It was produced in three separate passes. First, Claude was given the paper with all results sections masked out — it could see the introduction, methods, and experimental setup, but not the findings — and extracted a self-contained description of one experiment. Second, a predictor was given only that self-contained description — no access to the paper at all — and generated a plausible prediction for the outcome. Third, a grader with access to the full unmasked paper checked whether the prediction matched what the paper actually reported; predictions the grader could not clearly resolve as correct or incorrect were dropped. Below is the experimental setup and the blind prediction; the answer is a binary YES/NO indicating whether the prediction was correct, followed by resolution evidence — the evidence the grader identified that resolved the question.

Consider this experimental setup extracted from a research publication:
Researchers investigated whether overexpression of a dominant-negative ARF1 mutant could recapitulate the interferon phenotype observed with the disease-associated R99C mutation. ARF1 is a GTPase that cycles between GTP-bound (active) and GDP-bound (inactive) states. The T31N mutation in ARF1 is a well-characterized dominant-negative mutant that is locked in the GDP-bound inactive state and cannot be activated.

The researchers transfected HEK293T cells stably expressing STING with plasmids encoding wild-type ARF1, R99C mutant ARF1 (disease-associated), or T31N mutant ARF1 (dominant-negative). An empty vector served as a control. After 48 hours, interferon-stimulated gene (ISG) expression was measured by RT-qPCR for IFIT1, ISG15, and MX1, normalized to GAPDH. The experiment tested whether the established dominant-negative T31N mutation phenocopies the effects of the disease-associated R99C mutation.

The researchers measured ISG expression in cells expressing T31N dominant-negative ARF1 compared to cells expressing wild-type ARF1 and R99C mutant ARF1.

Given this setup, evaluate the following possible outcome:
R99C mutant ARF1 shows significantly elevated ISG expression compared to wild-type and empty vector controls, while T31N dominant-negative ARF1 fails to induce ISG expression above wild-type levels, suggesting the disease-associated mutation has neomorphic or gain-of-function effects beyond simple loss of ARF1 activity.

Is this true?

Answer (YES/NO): NO